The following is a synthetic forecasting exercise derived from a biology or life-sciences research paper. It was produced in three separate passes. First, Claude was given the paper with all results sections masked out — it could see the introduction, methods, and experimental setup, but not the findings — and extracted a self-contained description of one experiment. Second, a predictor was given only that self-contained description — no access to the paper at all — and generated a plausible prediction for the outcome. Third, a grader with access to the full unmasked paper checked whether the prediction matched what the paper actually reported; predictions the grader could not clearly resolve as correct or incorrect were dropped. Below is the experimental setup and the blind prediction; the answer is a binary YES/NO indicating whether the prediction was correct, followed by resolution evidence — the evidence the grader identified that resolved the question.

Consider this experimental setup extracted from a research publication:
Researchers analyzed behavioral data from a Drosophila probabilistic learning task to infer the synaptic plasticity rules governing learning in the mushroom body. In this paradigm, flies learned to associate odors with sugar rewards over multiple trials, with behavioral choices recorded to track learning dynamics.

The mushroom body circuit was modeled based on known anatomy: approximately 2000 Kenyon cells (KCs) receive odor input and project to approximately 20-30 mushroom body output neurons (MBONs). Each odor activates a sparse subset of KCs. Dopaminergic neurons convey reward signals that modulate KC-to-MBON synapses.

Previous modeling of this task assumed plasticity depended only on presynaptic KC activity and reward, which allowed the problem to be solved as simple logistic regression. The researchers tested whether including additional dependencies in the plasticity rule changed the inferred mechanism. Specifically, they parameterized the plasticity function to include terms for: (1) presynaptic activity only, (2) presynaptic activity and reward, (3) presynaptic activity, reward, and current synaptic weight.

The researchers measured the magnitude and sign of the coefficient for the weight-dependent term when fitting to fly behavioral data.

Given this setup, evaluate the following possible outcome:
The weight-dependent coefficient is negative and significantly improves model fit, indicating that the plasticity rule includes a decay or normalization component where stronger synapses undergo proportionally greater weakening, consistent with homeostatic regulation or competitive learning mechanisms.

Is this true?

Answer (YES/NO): YES